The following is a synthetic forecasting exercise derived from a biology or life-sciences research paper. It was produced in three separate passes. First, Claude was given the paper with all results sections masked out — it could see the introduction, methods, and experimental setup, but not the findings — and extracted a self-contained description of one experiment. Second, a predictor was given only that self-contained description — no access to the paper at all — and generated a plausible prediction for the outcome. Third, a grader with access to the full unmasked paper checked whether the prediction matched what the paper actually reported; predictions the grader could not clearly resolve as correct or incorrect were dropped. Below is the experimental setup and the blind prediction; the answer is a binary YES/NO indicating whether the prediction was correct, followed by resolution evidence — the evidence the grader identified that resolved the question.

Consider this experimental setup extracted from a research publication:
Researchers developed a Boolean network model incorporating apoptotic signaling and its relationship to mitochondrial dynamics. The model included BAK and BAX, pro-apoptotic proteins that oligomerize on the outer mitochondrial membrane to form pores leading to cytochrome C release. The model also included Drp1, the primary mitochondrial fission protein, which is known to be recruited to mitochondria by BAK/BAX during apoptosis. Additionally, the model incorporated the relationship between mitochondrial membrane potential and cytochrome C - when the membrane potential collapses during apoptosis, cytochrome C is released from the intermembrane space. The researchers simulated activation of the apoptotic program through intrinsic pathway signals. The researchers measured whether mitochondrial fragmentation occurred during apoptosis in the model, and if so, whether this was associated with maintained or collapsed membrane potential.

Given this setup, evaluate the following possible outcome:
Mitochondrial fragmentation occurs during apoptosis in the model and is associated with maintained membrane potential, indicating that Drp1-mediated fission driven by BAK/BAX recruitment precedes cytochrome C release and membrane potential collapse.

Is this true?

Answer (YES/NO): NO